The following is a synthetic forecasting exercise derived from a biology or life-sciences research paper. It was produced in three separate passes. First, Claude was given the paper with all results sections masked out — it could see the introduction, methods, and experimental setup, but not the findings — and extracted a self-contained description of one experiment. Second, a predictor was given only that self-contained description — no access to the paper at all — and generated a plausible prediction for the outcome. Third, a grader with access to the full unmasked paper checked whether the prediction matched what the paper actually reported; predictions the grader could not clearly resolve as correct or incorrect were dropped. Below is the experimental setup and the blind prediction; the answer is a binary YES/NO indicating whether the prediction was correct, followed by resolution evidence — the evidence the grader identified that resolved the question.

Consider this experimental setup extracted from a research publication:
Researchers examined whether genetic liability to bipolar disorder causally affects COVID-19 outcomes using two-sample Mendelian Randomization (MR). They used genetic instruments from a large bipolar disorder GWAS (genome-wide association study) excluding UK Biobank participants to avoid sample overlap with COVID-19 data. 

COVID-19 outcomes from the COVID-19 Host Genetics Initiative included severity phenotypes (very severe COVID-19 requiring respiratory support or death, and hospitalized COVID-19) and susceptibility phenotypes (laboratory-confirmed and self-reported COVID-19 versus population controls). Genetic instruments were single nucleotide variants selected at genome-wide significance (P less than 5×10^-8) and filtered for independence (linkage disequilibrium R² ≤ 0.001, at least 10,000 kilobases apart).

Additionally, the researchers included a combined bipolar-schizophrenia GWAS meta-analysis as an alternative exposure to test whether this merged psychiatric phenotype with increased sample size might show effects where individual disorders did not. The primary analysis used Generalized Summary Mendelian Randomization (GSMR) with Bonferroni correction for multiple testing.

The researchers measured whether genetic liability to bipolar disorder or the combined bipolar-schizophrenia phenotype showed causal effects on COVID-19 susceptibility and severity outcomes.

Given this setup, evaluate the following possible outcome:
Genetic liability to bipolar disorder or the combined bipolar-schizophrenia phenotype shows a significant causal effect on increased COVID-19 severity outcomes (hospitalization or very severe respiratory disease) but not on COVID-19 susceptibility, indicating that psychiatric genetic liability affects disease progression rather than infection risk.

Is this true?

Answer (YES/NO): NO